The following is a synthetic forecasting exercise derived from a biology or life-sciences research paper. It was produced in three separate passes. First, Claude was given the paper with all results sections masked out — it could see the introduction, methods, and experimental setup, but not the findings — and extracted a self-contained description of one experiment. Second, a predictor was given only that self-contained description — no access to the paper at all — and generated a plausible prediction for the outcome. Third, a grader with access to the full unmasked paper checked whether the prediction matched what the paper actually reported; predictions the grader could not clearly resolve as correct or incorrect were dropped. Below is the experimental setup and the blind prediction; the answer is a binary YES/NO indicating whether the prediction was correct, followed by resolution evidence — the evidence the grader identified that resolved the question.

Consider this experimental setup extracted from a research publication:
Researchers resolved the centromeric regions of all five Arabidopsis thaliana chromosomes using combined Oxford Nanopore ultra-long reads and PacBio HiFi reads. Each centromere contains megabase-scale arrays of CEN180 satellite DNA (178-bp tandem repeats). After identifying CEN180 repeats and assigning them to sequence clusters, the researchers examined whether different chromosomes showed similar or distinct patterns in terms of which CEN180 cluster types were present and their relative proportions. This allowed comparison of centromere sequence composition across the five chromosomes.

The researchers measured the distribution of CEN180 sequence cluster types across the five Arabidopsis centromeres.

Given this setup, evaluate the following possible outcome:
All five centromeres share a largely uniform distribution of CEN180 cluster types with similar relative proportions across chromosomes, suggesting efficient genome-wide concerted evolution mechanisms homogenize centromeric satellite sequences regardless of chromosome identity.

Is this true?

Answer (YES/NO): NO